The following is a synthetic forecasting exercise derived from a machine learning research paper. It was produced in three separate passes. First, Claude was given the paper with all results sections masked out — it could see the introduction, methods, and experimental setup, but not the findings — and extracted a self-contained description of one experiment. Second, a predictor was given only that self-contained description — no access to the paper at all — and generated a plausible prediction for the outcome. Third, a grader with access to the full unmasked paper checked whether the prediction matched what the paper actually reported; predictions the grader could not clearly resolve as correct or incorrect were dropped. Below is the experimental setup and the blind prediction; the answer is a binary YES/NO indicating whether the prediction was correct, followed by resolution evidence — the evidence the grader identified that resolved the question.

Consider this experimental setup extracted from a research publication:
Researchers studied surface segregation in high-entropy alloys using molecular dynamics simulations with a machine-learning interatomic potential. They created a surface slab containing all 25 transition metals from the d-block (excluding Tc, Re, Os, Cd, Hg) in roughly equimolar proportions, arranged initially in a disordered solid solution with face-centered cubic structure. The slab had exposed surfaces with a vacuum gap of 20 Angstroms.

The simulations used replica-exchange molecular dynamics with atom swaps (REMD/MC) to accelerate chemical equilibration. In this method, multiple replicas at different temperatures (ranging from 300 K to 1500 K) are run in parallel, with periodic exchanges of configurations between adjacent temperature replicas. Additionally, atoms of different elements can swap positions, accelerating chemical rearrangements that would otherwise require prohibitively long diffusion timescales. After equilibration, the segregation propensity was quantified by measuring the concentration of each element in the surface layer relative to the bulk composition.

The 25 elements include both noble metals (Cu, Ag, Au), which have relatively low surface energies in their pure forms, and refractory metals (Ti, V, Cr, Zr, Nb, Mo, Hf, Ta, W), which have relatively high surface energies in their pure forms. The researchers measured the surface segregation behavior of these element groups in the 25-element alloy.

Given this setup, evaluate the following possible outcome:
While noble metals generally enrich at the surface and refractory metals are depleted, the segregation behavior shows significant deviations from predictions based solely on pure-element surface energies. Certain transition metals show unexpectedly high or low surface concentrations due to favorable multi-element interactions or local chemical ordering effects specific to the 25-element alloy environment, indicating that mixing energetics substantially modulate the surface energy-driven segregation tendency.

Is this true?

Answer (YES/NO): NO